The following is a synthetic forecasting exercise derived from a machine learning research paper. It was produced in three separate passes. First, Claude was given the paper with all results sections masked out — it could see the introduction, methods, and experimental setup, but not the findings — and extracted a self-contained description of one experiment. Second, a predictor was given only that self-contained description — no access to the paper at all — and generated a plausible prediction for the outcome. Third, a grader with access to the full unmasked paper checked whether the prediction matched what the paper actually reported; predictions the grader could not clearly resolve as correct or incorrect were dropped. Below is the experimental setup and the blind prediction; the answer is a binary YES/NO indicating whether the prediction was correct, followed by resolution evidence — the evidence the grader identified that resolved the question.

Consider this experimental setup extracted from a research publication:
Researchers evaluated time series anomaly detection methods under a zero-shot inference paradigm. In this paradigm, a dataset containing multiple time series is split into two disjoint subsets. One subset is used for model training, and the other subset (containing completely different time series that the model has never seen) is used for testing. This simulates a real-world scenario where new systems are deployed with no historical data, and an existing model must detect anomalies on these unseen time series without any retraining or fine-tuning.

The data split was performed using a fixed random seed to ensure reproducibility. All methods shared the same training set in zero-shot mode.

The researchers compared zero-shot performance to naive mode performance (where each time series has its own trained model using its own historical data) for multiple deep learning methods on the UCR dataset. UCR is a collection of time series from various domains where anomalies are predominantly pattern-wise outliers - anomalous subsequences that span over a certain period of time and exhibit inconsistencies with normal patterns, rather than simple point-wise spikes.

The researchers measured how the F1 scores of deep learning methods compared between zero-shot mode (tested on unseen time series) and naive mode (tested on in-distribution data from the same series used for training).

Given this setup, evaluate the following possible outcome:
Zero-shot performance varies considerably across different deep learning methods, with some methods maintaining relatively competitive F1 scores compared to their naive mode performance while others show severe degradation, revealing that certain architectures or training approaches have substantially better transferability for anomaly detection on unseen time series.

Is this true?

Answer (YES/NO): YES